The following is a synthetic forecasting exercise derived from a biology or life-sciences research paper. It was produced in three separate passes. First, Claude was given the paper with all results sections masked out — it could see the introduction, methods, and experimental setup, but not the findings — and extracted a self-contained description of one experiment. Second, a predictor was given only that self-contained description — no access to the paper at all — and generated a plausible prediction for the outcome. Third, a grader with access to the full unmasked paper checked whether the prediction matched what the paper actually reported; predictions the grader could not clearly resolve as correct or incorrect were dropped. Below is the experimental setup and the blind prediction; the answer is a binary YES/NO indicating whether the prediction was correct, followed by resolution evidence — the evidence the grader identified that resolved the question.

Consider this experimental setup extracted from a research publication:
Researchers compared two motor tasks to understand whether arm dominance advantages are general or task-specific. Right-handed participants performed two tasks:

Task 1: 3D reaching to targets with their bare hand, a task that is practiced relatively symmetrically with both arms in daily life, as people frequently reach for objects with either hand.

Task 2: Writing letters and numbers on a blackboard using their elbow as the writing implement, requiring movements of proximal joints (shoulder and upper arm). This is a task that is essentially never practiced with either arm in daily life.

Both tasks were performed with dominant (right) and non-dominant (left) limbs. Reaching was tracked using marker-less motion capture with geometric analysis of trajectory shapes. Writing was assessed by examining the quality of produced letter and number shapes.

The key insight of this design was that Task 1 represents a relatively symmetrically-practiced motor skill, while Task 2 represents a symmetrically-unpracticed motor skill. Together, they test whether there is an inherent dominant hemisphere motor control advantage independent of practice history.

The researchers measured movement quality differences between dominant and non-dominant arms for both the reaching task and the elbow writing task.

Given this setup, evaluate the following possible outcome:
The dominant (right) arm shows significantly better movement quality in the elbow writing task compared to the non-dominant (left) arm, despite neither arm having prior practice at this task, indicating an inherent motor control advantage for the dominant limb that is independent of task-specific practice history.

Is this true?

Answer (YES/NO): NO